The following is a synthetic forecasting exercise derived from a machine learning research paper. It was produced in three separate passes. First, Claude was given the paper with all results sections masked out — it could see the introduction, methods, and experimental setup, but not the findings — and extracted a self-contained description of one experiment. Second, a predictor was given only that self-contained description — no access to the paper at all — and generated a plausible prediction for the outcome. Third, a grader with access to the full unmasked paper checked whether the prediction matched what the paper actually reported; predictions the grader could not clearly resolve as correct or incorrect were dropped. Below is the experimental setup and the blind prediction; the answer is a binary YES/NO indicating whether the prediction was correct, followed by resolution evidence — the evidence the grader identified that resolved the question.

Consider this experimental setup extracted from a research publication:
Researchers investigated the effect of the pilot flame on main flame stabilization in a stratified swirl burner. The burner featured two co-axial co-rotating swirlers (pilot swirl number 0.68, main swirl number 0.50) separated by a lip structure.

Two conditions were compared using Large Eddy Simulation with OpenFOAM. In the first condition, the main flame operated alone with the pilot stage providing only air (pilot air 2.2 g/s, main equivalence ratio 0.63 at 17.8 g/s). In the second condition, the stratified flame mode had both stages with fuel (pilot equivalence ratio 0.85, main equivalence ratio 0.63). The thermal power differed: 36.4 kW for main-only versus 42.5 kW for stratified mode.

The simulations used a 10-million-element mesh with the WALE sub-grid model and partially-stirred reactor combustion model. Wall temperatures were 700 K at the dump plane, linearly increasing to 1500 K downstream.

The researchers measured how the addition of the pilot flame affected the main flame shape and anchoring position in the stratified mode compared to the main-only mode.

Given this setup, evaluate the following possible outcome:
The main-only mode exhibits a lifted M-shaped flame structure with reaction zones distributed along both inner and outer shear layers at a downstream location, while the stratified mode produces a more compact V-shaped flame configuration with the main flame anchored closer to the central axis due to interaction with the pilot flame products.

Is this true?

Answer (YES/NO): NO